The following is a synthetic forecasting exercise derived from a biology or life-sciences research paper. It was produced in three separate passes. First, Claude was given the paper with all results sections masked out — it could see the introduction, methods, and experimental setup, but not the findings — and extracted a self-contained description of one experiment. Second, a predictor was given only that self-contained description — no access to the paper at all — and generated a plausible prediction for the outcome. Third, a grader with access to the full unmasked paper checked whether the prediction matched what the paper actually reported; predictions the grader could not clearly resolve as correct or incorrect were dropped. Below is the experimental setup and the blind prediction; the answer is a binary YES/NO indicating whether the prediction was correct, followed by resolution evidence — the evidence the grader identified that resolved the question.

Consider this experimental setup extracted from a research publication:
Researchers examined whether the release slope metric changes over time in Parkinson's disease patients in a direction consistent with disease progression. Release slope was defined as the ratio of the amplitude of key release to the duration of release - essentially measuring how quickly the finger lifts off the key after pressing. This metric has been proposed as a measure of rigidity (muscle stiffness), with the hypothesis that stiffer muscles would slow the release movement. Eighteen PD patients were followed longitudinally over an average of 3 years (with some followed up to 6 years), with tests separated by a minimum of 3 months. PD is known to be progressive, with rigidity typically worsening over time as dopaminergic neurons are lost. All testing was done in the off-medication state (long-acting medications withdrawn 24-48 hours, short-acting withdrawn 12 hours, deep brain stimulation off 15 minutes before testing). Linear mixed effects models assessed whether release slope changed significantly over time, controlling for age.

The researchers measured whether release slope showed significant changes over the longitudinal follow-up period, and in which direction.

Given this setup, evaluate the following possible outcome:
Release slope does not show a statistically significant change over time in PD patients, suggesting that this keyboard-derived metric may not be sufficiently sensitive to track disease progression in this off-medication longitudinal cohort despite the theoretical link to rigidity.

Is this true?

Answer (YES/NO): NO